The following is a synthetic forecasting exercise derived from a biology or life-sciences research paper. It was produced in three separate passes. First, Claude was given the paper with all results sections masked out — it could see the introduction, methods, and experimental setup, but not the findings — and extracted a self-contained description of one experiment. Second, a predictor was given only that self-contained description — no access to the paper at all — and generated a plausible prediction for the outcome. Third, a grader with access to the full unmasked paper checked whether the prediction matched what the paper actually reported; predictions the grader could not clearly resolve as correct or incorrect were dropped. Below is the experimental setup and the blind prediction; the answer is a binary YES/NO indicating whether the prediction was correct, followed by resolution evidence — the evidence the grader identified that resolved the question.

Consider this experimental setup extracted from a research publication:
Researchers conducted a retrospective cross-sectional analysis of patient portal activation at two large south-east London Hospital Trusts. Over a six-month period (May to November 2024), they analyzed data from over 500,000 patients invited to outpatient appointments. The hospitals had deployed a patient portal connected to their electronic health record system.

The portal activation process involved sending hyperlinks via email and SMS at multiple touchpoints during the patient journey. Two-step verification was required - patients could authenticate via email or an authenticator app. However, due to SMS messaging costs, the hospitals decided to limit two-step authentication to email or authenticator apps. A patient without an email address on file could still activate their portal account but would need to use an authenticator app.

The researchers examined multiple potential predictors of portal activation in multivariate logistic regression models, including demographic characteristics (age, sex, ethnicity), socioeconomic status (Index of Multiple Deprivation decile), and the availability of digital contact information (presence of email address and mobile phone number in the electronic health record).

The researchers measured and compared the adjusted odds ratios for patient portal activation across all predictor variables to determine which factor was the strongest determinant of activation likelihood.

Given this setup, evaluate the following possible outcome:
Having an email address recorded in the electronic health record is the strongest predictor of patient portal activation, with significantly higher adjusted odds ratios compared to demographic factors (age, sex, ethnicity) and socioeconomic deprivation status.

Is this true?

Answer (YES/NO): YES